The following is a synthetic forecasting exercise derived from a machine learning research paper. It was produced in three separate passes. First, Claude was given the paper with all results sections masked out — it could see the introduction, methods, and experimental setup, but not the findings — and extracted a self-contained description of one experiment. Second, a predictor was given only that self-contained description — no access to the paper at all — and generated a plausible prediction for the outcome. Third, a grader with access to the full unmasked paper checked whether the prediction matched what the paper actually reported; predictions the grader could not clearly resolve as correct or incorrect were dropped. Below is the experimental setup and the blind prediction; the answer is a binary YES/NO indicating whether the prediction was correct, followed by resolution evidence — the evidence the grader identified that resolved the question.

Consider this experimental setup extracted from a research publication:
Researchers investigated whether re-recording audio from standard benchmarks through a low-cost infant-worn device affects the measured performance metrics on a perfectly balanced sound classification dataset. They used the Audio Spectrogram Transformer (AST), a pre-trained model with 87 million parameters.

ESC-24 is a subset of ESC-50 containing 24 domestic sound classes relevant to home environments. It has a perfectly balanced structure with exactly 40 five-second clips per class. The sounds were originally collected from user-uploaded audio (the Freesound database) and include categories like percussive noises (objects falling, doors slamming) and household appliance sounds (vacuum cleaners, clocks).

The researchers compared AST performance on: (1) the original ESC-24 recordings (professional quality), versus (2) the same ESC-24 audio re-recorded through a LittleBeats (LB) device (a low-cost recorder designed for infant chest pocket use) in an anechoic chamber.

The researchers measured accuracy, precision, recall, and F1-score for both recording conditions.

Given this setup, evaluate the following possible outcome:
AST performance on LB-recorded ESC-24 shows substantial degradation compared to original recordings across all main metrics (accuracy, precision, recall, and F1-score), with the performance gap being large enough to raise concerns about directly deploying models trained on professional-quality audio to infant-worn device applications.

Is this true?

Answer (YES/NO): NO